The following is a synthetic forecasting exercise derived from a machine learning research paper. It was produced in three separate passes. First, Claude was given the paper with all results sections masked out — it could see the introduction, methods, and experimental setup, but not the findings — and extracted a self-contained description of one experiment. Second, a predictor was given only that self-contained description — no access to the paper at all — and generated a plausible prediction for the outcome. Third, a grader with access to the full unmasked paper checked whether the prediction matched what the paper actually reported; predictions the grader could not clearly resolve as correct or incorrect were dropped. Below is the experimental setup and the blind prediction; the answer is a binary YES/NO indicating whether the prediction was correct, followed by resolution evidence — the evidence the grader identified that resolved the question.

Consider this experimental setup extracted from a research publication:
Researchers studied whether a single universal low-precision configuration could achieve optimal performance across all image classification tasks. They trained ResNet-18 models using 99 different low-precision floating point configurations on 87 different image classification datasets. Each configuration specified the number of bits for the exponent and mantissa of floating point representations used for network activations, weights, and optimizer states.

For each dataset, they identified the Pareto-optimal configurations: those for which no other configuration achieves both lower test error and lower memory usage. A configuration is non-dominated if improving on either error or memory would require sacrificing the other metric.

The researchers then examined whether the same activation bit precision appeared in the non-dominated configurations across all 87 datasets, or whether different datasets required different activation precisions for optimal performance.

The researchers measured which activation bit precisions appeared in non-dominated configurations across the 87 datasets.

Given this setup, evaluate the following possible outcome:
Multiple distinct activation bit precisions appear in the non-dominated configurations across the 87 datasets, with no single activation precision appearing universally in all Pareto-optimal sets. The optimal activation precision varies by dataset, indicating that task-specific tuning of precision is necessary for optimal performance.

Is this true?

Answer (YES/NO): YES